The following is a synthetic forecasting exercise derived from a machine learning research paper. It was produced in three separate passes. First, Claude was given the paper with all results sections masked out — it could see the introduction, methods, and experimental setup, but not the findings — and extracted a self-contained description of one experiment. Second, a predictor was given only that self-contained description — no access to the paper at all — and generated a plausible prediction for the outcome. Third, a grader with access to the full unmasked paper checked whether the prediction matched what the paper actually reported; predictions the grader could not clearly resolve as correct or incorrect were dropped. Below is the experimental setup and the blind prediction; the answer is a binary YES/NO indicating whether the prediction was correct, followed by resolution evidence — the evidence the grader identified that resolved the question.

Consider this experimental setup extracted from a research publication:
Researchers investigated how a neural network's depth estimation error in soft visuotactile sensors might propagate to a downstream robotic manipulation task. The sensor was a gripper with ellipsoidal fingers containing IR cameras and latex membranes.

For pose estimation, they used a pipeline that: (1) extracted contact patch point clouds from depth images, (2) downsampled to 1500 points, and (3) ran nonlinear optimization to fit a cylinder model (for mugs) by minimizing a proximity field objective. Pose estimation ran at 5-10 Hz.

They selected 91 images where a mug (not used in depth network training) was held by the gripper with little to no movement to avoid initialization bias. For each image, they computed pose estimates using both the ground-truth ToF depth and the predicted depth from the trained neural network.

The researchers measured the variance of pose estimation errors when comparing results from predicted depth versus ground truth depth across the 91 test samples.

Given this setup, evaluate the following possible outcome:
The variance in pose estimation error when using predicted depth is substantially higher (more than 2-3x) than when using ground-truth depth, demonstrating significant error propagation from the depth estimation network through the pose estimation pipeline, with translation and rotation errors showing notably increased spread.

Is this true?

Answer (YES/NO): NO